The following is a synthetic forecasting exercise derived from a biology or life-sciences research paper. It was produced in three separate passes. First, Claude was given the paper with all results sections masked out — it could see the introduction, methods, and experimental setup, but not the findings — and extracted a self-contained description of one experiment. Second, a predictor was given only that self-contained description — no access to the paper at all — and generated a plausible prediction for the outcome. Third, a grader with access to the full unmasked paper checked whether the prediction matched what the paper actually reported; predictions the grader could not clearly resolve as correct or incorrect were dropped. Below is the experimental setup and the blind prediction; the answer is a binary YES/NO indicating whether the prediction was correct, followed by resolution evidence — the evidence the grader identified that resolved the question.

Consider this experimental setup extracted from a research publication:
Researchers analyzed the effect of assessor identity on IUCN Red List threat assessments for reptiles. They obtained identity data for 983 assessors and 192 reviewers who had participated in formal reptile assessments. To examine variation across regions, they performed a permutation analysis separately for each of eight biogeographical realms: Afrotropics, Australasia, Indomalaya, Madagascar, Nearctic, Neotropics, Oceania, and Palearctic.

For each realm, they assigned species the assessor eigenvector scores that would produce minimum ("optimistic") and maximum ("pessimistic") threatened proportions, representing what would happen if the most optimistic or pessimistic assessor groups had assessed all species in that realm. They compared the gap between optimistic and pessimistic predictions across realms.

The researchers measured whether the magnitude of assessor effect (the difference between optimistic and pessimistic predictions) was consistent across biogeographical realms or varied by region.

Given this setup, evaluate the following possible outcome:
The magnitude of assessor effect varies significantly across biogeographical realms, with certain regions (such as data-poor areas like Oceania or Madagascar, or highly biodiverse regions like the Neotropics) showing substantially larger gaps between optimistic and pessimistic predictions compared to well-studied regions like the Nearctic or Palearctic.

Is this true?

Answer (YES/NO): NO